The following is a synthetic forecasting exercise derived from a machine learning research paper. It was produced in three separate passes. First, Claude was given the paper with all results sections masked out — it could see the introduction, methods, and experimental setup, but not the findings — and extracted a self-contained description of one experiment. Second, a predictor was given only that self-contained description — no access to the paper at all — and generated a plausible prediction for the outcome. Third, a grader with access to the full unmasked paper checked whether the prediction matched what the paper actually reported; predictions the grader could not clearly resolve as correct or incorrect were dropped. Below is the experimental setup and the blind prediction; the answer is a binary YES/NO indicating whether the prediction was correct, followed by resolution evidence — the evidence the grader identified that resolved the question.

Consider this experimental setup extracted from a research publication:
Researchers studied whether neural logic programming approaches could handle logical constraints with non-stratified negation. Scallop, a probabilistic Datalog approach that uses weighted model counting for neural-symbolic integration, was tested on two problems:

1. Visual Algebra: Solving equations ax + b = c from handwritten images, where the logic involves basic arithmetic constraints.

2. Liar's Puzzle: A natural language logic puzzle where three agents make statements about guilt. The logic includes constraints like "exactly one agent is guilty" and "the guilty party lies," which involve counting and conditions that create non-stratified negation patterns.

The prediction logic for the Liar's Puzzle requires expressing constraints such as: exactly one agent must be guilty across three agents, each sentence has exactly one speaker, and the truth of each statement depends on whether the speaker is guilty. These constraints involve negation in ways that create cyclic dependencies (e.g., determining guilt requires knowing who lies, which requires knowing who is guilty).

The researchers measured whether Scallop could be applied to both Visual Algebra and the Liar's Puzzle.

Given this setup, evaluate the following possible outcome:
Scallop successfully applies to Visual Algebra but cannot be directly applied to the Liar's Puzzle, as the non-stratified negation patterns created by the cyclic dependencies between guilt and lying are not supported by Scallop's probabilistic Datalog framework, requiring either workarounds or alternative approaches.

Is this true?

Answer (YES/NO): YES